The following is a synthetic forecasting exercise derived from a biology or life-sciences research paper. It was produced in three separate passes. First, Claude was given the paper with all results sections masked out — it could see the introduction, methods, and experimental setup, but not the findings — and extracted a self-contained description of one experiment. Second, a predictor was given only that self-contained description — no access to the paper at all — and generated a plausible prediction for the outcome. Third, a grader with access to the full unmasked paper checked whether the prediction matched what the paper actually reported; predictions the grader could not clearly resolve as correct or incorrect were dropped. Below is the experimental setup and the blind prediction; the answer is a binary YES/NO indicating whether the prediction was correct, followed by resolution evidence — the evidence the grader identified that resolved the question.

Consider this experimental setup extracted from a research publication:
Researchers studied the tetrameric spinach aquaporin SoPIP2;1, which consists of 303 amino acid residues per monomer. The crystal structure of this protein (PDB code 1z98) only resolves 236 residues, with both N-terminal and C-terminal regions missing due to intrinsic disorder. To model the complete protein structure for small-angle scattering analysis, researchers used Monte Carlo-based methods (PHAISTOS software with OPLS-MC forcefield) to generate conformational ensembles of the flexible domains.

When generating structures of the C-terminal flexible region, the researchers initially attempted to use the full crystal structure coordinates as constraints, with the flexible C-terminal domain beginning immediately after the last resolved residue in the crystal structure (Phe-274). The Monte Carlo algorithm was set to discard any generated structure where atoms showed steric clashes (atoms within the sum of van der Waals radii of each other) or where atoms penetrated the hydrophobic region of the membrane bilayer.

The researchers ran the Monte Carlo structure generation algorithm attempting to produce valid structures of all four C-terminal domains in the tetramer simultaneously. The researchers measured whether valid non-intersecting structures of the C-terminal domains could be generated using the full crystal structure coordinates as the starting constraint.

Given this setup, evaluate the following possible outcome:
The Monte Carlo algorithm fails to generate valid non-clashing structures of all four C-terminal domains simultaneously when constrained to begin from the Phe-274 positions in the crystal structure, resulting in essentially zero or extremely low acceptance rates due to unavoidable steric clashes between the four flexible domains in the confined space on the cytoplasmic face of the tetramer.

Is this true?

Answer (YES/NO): YES